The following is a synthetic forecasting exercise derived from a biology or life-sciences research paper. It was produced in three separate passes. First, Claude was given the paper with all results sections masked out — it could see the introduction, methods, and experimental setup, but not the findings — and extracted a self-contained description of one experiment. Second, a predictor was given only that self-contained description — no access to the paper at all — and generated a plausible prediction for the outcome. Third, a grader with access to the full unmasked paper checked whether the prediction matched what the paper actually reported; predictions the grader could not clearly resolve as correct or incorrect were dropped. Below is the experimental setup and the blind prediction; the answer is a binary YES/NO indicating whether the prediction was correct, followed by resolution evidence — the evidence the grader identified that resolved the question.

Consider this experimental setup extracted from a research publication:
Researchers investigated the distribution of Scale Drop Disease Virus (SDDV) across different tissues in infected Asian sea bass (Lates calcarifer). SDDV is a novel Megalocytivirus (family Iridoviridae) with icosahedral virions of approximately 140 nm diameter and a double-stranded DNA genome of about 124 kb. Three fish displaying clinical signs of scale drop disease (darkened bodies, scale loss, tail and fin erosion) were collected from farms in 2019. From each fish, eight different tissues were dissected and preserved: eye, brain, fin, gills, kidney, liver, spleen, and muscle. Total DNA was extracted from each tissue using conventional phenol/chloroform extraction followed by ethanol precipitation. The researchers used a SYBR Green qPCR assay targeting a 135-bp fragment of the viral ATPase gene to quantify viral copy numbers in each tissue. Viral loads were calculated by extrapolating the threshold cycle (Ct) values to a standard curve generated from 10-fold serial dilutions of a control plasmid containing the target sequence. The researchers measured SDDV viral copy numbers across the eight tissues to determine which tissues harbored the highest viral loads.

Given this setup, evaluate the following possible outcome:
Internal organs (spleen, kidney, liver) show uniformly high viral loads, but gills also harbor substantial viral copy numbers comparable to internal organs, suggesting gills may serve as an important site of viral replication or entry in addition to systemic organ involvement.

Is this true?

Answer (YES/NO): NO